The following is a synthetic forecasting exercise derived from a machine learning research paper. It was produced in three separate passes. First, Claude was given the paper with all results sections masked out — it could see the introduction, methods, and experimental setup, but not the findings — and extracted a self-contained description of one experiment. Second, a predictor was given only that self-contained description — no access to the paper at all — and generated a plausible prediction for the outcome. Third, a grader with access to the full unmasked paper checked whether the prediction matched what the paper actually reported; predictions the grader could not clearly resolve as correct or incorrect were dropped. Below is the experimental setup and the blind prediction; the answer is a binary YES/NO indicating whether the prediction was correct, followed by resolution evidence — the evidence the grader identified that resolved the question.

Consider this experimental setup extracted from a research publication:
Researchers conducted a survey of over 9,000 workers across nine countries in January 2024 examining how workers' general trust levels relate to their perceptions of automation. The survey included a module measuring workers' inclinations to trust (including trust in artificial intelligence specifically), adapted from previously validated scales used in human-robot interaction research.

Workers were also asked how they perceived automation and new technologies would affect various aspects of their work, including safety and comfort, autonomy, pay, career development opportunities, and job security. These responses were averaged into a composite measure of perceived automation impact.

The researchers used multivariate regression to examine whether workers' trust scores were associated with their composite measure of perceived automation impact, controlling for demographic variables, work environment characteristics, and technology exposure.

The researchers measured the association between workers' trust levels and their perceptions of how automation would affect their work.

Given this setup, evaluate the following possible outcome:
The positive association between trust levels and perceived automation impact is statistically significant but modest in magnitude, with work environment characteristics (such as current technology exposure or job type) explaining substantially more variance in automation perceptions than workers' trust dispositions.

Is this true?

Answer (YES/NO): NO